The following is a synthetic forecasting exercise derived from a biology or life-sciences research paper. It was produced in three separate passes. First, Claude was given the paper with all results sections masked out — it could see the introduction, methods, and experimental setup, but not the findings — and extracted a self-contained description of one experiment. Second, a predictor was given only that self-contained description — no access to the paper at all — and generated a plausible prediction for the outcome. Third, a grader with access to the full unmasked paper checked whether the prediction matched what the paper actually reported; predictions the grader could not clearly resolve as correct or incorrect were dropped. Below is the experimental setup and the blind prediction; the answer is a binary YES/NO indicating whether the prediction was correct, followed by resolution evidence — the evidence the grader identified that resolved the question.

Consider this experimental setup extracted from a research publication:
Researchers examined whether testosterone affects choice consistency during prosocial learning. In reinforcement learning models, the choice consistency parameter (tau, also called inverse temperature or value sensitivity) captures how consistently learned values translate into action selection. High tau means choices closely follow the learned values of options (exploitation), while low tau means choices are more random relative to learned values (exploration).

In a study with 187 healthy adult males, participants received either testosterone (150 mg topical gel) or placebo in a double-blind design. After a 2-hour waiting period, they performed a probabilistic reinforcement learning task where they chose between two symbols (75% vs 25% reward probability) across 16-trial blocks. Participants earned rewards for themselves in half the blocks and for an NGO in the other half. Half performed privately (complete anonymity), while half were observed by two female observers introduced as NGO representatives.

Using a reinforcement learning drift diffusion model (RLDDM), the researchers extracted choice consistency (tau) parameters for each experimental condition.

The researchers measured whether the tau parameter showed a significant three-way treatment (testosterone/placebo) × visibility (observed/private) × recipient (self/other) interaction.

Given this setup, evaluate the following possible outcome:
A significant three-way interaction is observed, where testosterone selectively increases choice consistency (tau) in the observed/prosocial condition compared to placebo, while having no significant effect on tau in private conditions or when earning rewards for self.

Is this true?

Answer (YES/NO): NO